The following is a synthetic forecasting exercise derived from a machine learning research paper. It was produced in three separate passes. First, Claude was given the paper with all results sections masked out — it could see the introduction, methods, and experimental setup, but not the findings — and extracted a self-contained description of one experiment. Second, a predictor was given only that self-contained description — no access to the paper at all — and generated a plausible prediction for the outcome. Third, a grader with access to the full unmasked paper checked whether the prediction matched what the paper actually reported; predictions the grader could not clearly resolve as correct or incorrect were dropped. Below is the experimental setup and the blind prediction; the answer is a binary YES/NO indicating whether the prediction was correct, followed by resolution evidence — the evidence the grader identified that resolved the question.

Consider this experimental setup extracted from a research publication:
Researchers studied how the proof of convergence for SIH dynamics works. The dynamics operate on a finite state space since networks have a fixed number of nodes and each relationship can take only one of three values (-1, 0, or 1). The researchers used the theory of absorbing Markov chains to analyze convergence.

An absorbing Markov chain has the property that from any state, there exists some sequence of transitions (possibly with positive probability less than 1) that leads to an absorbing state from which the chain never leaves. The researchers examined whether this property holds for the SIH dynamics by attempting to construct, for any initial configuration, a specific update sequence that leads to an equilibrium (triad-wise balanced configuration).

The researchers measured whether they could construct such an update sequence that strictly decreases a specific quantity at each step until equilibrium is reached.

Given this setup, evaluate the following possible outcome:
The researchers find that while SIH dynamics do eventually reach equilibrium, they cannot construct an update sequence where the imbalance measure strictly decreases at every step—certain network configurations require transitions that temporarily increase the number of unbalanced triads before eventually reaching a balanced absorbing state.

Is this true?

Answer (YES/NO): NO